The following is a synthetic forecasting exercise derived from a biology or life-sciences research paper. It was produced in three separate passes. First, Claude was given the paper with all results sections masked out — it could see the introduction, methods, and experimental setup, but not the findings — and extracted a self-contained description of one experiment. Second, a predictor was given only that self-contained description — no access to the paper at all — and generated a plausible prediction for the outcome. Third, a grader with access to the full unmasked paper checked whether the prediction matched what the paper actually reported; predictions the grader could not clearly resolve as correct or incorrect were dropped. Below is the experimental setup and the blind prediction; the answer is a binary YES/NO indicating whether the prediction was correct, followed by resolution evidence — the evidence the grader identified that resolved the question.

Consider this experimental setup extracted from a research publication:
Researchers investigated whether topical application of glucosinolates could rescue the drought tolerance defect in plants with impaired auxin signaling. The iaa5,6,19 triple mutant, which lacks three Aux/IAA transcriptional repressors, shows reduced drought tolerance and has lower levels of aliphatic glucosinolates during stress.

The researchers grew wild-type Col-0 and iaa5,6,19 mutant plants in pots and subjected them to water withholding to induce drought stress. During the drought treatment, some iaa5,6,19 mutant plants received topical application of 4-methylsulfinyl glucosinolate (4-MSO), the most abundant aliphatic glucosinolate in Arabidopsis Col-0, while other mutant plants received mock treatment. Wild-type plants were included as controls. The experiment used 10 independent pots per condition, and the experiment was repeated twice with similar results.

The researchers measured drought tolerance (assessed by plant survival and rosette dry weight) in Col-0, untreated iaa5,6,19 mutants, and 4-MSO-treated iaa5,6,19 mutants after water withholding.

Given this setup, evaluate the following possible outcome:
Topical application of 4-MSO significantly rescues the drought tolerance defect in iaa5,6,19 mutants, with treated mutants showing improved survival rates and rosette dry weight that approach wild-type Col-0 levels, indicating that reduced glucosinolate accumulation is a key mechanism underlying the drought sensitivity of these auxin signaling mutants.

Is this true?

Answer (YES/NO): YES